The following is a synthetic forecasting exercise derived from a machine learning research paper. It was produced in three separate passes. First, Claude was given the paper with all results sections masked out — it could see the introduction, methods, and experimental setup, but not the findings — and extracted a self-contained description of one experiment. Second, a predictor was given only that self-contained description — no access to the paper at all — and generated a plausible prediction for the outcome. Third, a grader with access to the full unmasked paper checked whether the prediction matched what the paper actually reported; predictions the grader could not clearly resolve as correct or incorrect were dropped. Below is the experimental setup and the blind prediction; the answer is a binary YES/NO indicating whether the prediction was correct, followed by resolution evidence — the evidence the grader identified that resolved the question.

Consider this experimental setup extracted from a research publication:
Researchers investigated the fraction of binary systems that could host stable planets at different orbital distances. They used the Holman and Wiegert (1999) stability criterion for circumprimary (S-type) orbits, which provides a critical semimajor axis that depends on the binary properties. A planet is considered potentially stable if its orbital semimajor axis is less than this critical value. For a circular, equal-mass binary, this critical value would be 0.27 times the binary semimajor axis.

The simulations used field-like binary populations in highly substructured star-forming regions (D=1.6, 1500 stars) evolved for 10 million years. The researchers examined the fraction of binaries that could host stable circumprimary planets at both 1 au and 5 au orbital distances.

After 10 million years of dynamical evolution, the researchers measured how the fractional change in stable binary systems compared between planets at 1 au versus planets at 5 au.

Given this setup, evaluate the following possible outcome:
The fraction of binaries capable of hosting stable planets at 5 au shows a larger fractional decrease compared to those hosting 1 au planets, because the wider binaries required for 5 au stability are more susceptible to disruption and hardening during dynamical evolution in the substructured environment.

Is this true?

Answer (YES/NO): NO